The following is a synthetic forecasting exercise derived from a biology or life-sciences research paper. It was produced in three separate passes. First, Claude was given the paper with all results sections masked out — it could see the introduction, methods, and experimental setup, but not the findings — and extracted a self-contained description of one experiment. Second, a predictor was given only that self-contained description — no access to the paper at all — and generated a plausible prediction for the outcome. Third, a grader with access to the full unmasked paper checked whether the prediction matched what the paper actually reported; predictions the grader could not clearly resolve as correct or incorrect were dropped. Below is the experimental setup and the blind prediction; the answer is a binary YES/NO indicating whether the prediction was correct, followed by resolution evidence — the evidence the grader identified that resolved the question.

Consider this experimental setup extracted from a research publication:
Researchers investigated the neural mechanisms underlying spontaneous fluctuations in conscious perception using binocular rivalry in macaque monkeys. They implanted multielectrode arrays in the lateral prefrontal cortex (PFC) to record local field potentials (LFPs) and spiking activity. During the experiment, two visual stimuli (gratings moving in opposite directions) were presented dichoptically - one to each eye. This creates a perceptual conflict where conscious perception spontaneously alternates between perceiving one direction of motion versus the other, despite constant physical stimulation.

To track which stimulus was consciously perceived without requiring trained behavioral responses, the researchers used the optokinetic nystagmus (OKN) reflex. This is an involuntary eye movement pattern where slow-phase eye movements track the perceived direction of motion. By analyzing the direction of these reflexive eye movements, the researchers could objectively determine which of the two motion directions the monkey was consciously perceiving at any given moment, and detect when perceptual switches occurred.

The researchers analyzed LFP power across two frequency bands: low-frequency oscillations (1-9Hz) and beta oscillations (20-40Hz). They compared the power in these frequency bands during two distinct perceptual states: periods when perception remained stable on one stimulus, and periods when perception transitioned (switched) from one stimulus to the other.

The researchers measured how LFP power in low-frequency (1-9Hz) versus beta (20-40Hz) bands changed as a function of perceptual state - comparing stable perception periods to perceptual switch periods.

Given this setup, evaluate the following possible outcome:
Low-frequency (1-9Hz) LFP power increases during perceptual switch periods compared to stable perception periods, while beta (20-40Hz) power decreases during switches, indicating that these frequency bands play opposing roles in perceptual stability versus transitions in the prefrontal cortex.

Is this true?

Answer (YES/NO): YES